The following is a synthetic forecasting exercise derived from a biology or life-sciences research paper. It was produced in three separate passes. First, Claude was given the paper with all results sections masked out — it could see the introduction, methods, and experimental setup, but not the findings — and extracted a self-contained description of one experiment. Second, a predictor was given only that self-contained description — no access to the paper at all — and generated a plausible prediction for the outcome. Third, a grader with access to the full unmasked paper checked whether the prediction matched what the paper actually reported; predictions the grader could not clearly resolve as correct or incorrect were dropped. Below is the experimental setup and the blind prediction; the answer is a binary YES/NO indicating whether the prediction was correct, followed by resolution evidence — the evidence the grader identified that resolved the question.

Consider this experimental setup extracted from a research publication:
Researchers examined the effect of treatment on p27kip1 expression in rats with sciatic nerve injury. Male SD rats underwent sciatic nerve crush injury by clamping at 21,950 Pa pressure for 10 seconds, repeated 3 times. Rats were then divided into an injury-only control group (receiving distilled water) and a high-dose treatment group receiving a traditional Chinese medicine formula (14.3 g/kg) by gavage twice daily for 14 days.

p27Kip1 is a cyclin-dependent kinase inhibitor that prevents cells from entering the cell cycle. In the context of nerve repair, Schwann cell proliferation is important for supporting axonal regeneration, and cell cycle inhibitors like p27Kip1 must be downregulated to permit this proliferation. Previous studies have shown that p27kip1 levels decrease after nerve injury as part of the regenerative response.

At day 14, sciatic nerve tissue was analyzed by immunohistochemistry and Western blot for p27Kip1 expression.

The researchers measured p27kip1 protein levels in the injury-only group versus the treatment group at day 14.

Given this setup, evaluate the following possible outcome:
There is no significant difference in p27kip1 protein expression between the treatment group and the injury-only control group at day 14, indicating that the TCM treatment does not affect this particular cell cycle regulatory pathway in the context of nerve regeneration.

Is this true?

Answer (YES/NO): NO